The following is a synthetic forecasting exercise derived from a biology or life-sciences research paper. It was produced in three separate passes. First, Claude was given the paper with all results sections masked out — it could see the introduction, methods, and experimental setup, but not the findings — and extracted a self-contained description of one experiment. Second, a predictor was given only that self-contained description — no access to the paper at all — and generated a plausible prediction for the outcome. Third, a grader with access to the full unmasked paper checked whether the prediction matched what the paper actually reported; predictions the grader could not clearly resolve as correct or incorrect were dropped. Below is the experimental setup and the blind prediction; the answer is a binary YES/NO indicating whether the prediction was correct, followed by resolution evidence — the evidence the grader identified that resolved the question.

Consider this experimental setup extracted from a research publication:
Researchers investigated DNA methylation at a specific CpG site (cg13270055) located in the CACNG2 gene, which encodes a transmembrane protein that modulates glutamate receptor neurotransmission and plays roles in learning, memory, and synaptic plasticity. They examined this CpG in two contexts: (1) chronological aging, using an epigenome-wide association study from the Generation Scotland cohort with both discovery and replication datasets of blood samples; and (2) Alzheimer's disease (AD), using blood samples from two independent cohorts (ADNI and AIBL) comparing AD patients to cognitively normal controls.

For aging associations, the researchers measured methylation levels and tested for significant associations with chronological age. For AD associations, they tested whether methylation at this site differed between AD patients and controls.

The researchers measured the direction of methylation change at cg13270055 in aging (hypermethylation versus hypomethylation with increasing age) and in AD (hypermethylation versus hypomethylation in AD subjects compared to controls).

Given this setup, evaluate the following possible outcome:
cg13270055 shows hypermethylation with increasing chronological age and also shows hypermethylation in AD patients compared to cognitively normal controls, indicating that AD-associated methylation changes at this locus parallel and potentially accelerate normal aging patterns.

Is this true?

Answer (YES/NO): NO